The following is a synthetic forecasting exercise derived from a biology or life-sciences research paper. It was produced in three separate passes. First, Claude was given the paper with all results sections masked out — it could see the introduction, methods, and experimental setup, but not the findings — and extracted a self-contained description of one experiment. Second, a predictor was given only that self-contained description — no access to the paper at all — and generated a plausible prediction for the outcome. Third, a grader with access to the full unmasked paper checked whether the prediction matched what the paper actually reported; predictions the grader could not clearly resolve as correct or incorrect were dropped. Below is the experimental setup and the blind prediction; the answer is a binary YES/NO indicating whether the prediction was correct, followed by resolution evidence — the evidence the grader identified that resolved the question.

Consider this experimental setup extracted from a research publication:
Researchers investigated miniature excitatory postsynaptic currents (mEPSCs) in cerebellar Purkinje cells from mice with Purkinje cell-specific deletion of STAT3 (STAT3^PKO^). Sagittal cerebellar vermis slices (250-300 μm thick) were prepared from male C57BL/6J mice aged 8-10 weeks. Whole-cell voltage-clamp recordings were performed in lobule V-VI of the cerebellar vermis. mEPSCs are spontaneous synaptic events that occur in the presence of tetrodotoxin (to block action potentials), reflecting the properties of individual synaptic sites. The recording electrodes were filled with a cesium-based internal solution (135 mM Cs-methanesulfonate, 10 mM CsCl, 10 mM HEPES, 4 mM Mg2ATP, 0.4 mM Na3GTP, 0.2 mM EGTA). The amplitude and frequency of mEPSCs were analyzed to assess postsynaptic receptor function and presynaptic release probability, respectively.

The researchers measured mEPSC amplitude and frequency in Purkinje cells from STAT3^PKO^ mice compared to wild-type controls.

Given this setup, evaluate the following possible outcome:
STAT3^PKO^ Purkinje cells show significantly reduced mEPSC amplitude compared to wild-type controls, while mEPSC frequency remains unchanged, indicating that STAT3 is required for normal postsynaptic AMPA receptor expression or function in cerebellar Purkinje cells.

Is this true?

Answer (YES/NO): NO